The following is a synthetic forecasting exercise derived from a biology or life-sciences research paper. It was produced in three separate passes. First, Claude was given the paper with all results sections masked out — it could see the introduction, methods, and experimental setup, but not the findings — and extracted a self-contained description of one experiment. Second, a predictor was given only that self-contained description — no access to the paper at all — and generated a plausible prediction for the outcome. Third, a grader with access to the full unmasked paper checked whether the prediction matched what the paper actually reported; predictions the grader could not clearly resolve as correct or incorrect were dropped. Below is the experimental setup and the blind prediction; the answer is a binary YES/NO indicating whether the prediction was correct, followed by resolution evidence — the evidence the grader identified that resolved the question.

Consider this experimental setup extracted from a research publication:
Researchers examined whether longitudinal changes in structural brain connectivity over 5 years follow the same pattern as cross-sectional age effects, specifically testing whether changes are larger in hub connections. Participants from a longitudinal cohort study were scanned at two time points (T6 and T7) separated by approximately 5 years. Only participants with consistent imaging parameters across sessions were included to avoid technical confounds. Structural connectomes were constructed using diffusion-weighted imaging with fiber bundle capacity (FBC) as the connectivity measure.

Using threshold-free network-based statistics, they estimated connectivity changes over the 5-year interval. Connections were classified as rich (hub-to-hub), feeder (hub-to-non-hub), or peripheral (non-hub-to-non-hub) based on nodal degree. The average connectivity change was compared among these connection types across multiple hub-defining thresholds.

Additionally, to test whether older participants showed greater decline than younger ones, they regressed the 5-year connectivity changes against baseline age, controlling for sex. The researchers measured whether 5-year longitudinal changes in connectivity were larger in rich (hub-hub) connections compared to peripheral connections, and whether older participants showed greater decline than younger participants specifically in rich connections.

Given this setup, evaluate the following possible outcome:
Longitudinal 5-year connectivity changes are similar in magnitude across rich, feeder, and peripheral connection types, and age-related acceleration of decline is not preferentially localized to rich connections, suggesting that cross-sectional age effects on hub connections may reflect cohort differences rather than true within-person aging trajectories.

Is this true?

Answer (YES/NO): NO